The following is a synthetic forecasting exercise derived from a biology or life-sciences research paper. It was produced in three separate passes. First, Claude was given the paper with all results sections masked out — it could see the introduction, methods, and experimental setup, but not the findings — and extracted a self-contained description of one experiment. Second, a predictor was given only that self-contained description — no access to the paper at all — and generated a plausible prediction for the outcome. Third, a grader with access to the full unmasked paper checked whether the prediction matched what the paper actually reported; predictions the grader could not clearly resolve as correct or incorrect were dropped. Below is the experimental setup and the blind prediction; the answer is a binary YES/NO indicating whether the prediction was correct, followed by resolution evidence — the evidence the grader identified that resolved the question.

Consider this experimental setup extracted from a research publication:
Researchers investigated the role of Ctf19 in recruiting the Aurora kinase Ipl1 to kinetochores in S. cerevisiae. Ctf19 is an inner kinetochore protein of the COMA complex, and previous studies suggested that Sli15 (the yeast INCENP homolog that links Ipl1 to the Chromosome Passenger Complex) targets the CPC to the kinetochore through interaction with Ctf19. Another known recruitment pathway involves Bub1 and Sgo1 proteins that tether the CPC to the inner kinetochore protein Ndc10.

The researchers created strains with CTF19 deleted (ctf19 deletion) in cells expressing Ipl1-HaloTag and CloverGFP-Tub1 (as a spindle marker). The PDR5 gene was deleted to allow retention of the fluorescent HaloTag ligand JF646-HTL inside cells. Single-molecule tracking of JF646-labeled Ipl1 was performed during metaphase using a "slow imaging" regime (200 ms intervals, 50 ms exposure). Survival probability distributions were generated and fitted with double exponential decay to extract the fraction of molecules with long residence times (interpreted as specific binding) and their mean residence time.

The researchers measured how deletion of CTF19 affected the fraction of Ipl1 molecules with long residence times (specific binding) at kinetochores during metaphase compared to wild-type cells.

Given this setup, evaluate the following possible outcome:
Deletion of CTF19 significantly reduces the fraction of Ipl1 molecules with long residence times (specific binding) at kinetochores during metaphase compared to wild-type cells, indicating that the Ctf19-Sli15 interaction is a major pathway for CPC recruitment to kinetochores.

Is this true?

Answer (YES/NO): YES